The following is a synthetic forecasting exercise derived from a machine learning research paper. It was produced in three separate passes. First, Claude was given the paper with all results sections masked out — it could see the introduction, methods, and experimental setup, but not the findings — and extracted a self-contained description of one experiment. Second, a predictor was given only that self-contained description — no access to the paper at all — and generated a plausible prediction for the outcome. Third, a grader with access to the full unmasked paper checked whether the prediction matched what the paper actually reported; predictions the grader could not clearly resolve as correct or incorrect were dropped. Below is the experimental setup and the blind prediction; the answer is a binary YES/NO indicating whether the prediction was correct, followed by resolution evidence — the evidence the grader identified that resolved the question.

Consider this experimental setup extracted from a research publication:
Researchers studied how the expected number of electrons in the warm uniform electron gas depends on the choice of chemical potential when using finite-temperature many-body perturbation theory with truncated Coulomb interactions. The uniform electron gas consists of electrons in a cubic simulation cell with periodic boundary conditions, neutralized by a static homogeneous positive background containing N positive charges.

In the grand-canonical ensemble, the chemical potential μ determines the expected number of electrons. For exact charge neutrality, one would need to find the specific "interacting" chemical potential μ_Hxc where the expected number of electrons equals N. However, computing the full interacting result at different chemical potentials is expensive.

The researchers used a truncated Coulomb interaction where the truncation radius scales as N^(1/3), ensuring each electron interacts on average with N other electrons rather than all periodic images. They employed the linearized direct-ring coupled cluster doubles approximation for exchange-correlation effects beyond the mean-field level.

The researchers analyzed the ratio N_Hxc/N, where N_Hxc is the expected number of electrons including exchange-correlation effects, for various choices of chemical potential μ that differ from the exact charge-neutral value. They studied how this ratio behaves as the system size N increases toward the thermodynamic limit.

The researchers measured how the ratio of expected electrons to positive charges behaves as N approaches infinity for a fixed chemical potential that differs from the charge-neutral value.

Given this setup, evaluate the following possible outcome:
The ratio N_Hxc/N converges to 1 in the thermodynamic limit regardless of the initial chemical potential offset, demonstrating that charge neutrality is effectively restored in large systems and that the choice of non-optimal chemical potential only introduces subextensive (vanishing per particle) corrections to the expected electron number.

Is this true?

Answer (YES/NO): YES